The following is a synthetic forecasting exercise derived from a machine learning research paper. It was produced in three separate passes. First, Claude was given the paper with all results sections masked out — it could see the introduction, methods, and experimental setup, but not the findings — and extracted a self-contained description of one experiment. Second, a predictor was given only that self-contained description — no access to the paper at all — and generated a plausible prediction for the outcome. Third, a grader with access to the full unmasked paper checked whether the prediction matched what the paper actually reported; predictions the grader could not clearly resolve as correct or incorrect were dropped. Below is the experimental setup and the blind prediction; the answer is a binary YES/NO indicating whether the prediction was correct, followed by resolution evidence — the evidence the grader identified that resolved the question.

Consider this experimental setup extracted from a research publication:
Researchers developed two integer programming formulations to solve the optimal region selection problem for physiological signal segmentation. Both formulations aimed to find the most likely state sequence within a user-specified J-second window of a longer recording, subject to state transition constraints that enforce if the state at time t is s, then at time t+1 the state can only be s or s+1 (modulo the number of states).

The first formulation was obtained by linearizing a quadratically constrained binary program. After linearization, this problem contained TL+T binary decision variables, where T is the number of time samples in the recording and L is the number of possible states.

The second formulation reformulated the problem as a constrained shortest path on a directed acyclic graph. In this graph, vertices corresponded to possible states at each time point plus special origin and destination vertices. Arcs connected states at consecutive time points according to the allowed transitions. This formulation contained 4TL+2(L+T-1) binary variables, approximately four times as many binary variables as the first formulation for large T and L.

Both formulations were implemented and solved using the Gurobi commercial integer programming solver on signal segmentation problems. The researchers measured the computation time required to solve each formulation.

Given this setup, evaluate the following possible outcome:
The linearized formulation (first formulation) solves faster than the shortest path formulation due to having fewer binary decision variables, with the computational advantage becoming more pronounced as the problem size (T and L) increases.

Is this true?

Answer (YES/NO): NO